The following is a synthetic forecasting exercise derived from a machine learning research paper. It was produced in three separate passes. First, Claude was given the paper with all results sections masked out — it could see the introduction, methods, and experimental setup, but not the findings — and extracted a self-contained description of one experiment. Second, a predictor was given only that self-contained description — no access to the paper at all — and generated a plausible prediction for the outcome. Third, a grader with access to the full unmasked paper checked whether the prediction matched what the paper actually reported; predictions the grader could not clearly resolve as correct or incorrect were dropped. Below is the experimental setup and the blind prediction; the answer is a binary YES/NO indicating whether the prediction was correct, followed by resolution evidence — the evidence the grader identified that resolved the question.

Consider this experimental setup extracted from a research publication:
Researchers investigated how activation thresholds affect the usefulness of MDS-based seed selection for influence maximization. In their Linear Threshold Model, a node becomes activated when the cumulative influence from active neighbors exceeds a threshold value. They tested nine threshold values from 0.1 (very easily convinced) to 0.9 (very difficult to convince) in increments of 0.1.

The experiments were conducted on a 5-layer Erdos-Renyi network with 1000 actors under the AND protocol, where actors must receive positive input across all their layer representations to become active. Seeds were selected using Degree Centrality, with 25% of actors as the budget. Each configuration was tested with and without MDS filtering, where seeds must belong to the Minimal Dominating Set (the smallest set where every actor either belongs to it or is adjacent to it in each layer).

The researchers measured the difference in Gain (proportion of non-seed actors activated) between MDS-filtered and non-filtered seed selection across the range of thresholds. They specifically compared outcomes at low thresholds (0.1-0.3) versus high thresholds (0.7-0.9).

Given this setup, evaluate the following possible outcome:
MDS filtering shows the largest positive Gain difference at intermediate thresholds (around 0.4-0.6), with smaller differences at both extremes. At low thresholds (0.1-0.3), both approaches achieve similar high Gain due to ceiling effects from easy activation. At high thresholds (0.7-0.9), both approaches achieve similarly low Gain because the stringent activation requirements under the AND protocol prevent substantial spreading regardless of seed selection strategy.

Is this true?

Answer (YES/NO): NO